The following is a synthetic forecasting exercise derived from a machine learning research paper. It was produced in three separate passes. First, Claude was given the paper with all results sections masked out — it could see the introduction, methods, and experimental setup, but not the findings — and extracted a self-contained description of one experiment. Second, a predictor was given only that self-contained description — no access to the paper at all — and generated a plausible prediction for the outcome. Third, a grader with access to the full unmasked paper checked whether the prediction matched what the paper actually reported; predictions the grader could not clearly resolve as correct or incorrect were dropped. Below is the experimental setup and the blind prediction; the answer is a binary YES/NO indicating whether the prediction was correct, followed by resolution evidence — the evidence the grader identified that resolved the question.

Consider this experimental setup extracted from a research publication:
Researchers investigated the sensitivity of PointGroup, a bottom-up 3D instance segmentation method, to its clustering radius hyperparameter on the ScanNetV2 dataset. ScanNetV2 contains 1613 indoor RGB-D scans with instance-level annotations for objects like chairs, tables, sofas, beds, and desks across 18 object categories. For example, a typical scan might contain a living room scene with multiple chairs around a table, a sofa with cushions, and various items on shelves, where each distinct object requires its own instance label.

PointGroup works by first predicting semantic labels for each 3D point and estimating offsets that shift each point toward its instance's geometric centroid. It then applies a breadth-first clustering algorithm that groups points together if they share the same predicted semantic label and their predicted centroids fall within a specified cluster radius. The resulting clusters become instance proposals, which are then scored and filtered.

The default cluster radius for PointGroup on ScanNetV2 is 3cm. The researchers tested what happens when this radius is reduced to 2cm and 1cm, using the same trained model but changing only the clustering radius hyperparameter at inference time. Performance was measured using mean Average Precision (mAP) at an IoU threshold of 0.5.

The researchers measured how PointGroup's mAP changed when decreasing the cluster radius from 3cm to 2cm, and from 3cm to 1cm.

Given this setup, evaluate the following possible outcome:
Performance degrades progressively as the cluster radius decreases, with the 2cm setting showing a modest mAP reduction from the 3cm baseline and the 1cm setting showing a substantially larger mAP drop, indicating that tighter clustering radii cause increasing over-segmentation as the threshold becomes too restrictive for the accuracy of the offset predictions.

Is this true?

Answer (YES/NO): YES